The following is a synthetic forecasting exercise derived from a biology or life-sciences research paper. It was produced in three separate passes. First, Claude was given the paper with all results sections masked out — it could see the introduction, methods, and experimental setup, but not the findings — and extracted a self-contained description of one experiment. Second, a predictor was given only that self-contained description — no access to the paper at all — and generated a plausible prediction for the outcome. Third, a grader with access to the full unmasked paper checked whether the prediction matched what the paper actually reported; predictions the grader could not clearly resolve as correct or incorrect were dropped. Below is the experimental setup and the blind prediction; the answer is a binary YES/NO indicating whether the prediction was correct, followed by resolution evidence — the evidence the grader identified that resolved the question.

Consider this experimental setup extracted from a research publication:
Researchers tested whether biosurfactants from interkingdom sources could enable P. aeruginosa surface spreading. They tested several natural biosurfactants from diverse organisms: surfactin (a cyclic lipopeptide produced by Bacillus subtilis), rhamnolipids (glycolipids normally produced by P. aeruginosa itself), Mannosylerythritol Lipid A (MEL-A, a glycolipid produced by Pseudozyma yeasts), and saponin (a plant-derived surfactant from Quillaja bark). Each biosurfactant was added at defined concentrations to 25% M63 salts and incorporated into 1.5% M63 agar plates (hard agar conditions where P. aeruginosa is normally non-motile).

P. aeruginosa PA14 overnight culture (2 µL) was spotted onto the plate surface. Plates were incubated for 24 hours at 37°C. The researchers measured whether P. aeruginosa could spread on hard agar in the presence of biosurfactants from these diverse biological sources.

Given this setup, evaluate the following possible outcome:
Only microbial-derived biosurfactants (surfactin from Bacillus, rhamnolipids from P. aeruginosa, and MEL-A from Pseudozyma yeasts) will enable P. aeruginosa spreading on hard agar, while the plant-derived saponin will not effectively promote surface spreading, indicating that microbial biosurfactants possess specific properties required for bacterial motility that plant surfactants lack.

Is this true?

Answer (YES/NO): NO